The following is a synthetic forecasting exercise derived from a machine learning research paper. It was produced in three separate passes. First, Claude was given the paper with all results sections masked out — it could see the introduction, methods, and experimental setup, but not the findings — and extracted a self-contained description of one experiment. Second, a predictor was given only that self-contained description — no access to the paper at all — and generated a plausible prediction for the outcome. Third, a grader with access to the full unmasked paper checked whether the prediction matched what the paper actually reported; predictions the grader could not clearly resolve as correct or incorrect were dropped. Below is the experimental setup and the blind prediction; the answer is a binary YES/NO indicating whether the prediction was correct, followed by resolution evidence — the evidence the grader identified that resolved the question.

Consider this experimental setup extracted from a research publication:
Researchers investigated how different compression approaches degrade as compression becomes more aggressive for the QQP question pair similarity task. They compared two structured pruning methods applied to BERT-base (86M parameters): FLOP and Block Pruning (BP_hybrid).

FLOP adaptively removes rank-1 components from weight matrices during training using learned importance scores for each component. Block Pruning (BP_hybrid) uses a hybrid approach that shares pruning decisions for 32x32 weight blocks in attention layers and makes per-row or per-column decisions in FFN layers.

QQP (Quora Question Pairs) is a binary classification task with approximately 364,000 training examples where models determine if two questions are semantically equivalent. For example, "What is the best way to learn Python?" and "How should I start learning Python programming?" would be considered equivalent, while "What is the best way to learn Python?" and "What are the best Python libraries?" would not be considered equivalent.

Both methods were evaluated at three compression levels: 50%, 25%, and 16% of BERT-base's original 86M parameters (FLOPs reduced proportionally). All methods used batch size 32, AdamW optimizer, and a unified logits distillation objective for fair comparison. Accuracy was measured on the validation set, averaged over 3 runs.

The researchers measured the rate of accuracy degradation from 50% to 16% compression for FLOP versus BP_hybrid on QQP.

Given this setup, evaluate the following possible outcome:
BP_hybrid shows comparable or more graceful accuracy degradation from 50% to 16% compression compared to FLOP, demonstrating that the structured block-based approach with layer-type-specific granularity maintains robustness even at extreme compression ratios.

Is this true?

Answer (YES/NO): YES